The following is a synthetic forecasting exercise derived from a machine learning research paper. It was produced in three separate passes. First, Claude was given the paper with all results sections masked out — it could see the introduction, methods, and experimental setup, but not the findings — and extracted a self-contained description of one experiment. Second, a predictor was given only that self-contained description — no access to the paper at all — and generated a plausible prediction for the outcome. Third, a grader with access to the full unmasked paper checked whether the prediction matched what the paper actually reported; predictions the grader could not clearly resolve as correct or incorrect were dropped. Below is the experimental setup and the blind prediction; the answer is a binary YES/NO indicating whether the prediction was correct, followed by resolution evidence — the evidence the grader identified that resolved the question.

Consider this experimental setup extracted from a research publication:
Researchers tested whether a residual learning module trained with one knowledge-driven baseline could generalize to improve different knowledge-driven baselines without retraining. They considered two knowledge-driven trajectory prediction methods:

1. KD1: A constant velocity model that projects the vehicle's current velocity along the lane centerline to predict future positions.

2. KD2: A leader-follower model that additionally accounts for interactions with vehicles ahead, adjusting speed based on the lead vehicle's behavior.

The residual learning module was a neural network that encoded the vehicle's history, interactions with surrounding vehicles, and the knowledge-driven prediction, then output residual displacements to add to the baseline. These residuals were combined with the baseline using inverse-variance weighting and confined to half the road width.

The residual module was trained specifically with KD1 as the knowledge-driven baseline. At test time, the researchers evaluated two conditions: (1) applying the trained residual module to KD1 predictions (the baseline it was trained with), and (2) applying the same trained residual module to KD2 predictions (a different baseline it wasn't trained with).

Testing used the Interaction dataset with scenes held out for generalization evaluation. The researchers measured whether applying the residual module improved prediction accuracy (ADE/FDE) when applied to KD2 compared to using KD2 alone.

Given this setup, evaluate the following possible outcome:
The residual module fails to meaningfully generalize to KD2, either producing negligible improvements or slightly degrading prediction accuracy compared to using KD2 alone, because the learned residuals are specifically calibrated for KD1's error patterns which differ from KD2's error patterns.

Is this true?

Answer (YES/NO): NO